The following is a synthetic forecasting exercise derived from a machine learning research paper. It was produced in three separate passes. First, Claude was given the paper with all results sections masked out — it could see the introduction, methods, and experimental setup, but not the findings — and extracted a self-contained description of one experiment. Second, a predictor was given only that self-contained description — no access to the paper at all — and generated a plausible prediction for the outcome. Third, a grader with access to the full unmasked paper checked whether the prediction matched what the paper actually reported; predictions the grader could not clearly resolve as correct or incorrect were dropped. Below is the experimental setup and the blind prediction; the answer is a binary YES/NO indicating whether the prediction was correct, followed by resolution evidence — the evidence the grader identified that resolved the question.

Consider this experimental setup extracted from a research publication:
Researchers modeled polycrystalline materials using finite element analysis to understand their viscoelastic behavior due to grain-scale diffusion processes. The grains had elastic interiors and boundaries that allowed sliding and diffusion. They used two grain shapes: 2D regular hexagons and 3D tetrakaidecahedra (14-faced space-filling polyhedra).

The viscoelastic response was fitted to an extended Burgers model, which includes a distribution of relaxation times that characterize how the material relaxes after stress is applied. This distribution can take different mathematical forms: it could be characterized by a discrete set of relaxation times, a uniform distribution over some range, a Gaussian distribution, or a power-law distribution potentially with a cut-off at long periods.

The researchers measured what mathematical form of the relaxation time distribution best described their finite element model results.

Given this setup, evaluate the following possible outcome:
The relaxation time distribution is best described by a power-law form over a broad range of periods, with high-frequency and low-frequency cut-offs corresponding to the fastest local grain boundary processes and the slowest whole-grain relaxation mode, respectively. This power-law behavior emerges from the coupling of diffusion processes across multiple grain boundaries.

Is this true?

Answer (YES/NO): NO